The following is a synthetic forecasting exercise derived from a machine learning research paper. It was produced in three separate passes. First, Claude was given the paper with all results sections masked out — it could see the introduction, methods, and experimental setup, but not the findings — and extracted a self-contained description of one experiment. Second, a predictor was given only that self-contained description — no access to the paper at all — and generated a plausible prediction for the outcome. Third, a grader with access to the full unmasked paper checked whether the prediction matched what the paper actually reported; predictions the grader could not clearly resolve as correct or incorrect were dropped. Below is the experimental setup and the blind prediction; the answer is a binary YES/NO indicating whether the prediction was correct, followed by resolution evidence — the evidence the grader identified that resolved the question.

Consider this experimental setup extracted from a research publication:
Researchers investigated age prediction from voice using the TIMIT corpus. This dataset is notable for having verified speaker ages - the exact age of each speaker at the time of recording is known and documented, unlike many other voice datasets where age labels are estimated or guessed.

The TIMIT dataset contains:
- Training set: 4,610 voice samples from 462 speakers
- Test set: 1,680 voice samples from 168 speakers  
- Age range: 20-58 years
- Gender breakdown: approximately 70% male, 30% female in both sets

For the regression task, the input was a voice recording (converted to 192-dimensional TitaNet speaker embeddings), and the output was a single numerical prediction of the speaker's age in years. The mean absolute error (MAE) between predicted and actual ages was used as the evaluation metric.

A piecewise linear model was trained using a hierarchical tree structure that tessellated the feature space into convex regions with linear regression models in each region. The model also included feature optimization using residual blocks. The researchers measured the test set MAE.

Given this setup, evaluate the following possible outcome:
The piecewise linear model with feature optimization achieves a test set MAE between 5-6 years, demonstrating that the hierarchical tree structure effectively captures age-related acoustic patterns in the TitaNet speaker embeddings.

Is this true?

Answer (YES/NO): NO